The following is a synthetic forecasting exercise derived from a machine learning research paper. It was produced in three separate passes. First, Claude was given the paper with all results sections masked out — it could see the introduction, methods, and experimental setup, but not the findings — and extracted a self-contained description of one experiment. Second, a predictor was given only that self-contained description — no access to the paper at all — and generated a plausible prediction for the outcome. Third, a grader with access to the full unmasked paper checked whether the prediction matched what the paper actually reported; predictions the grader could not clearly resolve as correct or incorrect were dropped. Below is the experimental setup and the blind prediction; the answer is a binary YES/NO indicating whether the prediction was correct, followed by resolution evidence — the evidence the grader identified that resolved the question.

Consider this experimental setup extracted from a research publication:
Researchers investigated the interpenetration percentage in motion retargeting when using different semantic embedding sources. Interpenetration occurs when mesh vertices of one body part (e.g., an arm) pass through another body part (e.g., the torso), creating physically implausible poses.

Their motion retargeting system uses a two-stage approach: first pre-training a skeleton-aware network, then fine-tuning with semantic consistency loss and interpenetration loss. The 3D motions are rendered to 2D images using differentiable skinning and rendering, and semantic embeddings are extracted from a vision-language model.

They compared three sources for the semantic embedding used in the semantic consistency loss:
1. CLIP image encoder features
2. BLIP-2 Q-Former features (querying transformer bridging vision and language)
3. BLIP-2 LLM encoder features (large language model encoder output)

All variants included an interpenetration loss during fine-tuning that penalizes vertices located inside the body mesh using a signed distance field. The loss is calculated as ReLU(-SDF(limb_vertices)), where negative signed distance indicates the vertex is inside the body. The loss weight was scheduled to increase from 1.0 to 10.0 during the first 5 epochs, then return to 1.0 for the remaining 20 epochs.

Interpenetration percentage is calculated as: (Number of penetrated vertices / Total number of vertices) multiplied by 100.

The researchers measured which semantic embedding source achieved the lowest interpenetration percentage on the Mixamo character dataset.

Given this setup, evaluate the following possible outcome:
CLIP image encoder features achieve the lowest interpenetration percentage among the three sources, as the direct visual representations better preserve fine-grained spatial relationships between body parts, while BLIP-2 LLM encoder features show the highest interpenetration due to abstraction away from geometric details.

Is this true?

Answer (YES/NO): NO